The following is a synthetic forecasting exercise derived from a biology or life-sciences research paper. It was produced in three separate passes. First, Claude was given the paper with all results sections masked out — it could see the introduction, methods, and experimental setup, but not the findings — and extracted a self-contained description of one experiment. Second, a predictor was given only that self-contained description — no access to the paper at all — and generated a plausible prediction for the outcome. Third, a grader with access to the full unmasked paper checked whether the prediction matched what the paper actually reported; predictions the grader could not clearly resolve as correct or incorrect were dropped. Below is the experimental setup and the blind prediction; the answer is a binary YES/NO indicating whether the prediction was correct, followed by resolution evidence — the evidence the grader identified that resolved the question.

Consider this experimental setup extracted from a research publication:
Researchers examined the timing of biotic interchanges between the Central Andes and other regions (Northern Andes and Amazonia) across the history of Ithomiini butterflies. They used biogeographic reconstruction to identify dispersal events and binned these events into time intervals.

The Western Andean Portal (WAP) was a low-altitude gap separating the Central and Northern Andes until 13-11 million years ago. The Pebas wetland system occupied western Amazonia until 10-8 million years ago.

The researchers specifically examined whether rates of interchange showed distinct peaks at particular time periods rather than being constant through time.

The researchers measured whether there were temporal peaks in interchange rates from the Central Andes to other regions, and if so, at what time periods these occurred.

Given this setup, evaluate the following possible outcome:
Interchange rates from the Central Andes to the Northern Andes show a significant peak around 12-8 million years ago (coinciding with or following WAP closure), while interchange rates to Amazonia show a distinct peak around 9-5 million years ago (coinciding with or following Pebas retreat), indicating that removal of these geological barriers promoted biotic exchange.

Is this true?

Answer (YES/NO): NO